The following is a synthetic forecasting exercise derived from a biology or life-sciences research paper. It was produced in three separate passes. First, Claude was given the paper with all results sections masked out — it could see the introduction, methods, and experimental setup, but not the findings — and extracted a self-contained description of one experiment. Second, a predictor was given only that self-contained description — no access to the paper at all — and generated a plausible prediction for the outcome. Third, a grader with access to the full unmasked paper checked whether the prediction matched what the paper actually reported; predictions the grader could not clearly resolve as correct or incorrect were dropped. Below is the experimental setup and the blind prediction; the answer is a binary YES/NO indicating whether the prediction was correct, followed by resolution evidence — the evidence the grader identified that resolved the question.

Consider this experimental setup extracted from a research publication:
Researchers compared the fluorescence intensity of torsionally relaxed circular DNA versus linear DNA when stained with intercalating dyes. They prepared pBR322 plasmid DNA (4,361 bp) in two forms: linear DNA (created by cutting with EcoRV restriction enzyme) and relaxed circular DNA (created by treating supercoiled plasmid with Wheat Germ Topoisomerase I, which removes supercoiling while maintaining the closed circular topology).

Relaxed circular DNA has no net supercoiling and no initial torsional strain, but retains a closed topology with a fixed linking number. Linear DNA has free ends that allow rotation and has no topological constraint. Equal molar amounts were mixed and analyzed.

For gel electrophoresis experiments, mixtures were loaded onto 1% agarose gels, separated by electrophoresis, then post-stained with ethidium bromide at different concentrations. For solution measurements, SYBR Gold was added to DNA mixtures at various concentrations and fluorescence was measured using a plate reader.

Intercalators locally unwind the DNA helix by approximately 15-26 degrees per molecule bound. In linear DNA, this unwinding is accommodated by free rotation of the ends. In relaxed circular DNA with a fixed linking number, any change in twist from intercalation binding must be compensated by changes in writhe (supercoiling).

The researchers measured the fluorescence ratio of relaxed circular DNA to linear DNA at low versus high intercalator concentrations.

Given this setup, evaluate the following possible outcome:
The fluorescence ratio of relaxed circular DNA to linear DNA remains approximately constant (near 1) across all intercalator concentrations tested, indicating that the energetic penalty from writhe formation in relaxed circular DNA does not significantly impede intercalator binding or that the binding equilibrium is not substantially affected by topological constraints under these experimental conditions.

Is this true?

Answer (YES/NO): NO